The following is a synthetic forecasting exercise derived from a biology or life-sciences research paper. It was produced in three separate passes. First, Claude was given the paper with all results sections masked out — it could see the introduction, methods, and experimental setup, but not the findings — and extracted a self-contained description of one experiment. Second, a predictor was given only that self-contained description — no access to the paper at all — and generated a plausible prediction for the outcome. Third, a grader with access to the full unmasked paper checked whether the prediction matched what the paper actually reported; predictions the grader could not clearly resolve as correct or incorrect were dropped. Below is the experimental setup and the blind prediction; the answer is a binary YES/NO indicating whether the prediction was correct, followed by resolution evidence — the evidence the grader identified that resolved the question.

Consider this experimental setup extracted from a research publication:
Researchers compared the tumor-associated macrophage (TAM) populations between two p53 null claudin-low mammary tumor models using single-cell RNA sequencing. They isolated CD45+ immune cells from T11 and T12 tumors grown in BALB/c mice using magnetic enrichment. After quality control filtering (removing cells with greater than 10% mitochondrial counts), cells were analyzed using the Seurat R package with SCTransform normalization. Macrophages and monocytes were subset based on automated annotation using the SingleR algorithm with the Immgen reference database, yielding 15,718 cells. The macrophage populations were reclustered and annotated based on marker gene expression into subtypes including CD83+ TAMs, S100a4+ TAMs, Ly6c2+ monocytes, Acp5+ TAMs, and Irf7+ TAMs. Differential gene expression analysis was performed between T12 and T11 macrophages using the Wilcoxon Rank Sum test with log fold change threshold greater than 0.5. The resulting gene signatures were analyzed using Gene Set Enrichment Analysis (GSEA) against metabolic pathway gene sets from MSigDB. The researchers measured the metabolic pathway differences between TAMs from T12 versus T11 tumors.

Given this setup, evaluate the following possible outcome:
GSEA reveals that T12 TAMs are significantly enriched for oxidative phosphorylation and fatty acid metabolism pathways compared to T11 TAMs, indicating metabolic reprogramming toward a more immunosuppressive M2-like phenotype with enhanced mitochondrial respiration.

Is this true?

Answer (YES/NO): NO